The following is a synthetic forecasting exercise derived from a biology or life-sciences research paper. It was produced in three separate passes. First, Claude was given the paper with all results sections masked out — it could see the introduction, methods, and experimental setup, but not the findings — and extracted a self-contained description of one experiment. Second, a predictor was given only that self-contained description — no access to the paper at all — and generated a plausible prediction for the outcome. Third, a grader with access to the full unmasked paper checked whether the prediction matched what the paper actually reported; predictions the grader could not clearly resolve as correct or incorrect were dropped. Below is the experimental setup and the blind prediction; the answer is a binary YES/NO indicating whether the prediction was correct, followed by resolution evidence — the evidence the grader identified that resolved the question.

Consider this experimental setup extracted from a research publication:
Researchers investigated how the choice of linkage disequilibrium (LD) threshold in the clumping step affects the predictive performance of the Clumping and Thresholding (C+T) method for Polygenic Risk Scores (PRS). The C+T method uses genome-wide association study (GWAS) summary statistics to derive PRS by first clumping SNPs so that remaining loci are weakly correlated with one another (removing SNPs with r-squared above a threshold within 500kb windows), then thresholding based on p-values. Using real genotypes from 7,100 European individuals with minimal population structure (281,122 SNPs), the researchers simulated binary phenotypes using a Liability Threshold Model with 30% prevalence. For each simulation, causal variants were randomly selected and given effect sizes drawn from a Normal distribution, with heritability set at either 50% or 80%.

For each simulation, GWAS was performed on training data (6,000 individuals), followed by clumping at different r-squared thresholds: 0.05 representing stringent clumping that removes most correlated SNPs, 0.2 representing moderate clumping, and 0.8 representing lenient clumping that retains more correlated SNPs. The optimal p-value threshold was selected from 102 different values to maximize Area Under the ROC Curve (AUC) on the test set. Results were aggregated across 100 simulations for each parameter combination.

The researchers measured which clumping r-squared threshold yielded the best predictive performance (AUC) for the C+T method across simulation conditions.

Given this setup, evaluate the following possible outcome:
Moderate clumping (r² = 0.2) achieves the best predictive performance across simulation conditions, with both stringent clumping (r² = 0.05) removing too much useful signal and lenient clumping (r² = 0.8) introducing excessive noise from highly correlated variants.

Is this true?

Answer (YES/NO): NO